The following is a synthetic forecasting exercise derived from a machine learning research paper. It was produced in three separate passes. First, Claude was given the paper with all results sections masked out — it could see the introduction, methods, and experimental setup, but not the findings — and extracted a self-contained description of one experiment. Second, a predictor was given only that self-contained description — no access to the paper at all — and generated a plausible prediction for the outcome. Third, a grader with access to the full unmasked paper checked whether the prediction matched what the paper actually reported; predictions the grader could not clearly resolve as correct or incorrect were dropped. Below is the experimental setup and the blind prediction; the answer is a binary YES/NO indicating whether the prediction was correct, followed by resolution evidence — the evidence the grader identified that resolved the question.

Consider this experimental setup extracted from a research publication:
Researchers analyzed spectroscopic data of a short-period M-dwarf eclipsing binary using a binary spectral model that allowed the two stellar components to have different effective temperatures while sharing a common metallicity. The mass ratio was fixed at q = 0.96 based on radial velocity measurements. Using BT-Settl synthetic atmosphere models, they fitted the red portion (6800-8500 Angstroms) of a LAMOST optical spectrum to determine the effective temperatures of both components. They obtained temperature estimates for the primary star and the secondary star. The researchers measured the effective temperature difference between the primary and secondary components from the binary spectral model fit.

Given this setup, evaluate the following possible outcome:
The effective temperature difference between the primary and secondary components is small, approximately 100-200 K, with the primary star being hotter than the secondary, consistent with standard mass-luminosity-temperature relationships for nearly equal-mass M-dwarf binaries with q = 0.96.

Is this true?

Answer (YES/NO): YES